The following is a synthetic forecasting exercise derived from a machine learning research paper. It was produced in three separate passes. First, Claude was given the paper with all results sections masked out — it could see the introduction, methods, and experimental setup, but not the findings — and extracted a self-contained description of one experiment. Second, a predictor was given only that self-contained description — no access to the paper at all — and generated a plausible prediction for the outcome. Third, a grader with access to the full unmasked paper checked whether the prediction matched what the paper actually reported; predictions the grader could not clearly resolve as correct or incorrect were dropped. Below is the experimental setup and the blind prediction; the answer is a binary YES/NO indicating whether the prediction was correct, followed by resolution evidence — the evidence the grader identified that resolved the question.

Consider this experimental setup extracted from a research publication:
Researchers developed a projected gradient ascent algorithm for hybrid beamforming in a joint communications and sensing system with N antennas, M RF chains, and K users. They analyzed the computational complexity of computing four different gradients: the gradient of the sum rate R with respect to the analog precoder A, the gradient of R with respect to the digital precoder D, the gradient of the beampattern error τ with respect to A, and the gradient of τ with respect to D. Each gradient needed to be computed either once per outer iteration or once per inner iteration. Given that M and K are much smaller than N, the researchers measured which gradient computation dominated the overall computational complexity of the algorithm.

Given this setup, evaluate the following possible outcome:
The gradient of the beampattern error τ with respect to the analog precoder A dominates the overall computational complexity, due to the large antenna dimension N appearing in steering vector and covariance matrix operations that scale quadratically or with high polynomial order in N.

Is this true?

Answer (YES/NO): YES